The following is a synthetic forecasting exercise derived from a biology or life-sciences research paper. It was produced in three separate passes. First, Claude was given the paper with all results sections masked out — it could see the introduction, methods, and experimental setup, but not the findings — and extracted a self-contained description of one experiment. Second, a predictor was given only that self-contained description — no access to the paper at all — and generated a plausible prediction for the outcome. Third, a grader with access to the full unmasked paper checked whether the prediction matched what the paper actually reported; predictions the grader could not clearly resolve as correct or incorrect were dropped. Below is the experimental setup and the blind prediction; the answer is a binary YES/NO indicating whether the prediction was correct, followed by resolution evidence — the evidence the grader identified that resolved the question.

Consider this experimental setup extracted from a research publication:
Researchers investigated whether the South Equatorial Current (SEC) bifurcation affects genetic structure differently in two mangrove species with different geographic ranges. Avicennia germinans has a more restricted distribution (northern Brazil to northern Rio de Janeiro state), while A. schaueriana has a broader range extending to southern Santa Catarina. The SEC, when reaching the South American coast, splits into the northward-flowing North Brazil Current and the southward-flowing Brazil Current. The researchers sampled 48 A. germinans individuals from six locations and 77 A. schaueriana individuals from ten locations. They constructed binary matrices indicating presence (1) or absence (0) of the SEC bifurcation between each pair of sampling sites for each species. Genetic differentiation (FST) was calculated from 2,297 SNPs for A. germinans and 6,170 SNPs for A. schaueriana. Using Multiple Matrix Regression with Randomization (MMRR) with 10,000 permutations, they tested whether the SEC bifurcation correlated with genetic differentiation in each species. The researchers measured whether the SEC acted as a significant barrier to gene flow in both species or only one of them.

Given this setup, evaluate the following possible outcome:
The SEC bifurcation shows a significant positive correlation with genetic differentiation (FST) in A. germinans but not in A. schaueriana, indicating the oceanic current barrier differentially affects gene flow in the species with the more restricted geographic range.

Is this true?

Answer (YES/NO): NO